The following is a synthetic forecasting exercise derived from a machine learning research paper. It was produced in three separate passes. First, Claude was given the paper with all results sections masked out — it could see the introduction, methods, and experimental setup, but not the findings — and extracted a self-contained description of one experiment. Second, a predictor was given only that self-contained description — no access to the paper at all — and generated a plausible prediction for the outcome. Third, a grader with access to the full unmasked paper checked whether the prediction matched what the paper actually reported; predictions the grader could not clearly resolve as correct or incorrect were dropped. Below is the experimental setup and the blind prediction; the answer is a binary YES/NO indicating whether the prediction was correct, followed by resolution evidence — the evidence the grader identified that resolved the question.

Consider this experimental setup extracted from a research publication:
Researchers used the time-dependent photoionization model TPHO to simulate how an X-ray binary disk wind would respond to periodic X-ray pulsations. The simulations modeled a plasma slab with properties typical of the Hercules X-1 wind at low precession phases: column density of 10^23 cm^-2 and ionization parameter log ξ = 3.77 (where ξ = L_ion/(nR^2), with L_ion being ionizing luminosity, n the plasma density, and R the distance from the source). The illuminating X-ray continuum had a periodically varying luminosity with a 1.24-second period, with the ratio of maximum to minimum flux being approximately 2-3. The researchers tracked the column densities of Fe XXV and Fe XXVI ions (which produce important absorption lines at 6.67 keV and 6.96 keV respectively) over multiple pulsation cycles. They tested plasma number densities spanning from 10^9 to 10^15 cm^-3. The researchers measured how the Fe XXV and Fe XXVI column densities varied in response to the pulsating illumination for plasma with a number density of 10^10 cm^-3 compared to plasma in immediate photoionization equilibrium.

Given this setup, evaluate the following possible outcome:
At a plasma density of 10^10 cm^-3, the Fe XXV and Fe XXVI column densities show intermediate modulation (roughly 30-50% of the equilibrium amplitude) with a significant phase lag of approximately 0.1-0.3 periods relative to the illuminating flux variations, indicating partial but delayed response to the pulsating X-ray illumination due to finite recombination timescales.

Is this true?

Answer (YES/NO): NO